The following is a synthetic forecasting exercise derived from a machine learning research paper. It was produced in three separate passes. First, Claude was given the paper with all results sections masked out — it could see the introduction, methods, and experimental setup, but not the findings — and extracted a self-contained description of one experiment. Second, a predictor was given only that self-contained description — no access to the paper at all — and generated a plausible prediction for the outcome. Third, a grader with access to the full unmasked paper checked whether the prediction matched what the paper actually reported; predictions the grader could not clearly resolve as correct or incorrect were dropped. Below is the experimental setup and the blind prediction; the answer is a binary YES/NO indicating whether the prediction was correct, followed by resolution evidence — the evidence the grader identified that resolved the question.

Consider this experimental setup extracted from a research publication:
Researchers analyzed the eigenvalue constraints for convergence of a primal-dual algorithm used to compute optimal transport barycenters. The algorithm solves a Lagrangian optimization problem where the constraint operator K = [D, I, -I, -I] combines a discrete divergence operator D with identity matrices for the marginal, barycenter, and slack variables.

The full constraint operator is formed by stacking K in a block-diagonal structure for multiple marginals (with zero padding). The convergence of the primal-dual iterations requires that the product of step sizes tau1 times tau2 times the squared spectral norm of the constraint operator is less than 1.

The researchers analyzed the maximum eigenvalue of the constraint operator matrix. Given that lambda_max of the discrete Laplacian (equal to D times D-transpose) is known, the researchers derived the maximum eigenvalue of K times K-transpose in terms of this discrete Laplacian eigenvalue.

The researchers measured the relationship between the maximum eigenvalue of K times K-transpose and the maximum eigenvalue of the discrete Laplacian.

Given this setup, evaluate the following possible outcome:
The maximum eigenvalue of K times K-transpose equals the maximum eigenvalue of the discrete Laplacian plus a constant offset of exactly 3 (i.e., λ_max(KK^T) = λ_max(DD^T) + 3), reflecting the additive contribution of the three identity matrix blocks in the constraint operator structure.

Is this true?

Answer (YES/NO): YES